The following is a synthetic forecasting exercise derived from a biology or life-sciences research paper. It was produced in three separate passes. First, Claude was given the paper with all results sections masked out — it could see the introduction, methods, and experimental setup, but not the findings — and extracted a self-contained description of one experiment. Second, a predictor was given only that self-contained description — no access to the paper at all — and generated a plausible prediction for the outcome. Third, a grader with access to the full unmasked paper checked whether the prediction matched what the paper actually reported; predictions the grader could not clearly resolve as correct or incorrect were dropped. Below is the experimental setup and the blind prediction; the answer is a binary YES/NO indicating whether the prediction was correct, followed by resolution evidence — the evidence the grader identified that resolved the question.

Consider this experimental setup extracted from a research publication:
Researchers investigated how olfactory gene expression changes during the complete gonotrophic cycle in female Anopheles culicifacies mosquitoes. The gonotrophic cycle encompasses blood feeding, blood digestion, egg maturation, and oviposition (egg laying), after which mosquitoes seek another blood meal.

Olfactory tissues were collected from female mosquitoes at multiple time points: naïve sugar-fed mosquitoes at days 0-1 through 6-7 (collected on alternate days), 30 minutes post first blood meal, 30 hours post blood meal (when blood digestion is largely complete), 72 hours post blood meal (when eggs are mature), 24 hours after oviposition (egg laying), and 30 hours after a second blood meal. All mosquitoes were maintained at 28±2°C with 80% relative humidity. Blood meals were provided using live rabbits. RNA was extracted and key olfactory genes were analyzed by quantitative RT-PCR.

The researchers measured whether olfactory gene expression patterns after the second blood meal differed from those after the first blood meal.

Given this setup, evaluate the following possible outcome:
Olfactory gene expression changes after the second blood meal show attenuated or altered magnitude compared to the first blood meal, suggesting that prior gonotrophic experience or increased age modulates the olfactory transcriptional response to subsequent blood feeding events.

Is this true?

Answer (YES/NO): YES